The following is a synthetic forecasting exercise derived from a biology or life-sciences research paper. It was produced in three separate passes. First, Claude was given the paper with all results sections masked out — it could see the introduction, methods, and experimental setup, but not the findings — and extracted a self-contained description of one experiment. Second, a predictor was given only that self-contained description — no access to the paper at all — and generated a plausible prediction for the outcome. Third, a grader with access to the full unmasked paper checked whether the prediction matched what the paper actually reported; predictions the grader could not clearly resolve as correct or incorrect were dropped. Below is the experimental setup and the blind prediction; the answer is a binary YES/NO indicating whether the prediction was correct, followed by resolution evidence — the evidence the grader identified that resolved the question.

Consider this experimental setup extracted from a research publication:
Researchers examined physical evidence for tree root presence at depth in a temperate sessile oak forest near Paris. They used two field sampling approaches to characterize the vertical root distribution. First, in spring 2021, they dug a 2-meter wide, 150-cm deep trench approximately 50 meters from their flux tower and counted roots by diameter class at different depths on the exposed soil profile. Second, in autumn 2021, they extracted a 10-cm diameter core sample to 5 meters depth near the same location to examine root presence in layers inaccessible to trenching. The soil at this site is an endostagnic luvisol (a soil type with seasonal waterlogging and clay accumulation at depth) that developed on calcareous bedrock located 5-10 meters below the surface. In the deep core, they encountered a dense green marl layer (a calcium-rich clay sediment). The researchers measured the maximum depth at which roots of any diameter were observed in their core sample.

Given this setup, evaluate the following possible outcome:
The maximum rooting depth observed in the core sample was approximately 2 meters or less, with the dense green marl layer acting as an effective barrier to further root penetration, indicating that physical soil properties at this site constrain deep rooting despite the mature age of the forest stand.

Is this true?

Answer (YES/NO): NO